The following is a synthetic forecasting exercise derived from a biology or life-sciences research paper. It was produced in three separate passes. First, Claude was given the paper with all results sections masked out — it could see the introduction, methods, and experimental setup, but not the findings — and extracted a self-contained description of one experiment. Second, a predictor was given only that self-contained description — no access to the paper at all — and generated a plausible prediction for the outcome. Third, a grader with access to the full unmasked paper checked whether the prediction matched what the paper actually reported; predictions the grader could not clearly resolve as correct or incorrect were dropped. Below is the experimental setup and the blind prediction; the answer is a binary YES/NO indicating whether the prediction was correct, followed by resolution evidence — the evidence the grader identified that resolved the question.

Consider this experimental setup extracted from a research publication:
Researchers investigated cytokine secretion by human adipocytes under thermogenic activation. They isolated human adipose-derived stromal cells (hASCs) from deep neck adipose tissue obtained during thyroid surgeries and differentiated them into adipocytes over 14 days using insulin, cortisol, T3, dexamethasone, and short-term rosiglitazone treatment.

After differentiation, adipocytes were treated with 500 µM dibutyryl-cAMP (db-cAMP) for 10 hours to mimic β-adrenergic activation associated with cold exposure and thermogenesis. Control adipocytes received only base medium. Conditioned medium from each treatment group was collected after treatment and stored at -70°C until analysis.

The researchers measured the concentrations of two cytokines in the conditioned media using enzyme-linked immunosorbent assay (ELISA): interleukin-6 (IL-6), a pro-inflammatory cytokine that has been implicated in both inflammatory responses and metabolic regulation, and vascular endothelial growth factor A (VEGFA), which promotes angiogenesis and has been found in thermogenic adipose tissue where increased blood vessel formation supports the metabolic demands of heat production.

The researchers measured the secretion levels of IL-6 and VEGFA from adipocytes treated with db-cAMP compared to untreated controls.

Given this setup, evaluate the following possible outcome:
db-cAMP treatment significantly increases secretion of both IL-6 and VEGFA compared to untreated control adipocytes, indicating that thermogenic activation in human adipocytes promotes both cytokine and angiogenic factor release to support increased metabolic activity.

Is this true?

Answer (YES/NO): YES